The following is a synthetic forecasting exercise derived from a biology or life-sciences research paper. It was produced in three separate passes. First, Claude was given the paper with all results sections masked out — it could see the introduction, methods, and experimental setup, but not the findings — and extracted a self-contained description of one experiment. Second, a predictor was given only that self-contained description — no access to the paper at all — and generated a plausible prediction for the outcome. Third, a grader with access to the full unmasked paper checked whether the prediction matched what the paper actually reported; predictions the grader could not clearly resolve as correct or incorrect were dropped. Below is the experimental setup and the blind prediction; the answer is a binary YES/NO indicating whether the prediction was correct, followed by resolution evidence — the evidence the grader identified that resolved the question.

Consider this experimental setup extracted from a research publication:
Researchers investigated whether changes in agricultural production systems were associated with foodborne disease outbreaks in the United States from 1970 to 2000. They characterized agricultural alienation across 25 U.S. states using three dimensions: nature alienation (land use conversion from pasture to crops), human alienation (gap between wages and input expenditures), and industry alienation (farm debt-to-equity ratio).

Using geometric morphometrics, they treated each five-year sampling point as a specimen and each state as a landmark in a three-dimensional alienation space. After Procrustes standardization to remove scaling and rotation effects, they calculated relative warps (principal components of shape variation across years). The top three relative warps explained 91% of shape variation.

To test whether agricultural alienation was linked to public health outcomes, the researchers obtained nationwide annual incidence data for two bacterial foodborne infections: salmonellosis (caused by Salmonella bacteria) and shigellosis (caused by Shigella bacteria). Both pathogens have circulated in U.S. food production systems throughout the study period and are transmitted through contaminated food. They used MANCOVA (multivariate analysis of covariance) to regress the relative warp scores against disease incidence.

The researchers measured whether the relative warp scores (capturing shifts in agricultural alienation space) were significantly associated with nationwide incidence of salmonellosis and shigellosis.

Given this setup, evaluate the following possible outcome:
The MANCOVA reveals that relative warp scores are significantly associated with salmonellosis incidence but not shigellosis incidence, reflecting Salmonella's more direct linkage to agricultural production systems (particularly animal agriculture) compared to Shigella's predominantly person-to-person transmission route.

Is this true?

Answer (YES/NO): NO